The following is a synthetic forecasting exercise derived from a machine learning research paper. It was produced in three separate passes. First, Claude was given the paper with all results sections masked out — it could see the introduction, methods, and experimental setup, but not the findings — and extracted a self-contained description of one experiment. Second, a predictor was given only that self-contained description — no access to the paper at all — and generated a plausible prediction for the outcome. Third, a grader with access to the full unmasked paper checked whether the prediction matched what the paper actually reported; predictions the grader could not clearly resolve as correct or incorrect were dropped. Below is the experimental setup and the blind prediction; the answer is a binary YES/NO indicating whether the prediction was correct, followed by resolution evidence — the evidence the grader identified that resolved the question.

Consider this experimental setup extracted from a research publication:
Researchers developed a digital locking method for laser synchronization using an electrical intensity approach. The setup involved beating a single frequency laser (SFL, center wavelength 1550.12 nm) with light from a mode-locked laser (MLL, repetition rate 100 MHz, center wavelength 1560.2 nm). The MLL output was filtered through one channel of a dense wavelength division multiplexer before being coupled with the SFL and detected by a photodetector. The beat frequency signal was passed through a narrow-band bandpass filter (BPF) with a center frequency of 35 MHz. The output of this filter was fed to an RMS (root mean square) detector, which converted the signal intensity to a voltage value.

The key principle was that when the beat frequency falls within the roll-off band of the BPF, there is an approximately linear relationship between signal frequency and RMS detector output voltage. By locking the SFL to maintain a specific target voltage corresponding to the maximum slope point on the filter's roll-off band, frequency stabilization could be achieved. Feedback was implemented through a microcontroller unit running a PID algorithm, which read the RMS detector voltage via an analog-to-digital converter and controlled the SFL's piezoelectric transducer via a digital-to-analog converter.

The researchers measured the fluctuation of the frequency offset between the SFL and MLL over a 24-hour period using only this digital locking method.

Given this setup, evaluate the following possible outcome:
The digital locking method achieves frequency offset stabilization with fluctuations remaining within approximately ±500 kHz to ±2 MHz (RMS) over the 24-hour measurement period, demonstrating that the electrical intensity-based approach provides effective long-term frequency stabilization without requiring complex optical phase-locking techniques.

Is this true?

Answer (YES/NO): NO